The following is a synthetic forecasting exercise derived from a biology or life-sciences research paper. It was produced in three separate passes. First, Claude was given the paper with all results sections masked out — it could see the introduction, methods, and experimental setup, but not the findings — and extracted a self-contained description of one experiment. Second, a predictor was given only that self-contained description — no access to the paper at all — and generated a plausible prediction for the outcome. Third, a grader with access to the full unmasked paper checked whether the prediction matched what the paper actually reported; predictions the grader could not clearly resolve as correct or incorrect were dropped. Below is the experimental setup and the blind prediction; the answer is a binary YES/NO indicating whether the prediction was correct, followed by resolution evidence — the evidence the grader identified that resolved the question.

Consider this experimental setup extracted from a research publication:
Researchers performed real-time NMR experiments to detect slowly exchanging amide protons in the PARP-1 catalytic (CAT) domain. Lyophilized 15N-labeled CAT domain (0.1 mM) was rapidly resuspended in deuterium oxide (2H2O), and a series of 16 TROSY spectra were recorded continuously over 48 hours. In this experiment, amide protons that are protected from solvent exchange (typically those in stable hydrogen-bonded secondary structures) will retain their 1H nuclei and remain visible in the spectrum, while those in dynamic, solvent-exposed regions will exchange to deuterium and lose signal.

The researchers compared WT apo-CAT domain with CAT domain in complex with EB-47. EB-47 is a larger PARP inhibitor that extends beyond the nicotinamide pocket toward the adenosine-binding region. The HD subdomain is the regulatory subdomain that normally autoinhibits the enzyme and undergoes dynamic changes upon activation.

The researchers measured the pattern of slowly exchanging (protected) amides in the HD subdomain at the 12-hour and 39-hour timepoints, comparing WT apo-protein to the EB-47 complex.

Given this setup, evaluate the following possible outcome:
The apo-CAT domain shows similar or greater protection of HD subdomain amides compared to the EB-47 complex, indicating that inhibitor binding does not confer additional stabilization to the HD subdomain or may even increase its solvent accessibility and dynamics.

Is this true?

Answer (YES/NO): YES